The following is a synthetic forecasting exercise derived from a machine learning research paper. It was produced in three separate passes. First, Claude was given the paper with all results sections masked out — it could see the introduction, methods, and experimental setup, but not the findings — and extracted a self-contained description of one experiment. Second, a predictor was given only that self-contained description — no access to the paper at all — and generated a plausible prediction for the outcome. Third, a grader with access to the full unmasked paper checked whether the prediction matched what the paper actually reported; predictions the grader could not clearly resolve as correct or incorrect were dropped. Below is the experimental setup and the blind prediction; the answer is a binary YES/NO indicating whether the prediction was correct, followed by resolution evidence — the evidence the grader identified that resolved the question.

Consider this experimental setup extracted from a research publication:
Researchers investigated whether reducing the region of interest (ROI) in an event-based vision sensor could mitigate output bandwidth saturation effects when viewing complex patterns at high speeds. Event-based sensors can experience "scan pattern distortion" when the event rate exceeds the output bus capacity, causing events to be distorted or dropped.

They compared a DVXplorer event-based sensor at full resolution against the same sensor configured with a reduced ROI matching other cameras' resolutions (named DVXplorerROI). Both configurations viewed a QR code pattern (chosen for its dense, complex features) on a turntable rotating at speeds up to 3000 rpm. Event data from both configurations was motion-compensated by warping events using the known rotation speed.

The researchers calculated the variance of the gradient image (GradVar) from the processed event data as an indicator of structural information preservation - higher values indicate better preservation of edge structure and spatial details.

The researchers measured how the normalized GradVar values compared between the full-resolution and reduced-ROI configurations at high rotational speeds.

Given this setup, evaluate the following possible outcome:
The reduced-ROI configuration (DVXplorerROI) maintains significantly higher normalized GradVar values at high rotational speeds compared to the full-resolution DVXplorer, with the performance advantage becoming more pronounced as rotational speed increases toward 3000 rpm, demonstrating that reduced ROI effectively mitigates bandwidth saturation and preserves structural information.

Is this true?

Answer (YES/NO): NO